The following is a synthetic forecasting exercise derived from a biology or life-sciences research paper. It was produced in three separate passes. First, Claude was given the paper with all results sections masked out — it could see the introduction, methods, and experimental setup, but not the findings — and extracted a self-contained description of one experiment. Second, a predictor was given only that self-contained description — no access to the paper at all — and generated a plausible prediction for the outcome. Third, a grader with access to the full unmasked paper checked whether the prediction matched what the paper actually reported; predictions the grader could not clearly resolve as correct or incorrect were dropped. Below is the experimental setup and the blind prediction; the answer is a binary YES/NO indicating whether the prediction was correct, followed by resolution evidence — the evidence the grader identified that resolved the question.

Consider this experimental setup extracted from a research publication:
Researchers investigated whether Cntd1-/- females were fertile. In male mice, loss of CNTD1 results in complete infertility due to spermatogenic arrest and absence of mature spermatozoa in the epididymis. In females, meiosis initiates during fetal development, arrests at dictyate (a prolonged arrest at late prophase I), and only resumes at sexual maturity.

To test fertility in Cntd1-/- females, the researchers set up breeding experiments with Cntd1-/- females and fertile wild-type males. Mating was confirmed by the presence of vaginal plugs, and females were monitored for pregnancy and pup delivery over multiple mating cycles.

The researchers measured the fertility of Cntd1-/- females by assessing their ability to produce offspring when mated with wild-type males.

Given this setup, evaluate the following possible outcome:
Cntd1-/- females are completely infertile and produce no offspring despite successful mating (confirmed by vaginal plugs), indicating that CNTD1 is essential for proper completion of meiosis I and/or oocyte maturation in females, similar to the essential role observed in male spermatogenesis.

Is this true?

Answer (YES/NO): YES